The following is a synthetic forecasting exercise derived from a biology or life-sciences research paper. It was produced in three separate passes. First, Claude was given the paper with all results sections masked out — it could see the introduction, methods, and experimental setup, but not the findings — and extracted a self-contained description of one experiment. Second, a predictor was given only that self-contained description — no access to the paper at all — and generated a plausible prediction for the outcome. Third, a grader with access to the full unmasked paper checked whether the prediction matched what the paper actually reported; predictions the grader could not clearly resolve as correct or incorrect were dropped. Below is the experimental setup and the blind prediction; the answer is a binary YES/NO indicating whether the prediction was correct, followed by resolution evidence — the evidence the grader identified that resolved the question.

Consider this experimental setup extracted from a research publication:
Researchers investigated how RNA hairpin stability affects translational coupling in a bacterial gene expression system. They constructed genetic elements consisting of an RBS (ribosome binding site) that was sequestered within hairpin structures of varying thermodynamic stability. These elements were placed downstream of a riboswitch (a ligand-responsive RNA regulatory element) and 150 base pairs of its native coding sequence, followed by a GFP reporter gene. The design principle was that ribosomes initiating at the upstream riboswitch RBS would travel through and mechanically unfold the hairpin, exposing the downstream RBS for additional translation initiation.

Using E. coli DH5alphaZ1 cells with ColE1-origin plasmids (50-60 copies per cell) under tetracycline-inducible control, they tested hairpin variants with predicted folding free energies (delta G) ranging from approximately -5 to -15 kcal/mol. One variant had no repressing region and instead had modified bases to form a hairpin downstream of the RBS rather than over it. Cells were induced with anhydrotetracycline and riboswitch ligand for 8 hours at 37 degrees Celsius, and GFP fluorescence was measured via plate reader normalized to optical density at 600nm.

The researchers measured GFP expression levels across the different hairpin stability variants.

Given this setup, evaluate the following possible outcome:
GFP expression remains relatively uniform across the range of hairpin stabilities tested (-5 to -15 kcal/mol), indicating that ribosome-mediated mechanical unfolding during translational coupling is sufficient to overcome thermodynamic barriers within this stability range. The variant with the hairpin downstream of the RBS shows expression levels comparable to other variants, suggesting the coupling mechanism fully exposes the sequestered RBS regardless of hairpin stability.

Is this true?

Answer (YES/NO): NO